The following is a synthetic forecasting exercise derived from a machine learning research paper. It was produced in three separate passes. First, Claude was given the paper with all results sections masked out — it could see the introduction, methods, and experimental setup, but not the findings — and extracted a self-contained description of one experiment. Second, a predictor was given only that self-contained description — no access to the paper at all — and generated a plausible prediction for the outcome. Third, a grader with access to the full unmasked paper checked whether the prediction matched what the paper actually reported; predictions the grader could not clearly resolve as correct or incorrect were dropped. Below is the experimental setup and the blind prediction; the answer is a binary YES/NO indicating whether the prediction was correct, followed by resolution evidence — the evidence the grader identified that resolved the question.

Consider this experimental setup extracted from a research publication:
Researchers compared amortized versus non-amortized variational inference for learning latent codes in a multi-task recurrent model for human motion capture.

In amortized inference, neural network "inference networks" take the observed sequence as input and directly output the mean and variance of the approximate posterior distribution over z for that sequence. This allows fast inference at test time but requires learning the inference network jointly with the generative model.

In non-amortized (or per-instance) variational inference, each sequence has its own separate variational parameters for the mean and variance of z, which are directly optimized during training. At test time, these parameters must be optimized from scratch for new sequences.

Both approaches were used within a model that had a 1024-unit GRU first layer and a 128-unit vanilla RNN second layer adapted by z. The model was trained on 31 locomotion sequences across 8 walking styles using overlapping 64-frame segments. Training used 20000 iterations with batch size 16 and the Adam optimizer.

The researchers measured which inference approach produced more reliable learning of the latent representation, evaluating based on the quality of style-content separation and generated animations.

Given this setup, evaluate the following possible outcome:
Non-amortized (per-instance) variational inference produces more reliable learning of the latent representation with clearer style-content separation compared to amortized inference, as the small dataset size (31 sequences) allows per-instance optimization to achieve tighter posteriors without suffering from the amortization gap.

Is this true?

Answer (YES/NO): YES